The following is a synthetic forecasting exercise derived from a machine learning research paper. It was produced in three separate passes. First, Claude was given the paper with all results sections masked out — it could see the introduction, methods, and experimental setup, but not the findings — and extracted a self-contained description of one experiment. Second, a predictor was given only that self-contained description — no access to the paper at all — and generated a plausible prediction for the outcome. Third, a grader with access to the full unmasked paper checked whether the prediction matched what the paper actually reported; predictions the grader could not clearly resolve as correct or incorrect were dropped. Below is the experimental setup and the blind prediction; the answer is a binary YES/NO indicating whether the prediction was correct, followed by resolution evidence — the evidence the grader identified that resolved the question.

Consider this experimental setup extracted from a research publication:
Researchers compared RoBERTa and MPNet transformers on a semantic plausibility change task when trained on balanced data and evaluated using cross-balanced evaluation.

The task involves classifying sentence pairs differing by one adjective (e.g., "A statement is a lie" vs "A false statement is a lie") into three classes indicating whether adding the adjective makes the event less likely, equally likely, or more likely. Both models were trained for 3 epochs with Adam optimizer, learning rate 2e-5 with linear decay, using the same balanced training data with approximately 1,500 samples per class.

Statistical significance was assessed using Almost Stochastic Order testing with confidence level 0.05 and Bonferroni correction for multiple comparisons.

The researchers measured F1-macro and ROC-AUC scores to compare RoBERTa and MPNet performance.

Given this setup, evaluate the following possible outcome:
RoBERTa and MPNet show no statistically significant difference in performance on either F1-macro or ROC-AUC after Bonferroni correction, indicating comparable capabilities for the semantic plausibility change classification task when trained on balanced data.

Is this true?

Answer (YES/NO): YES